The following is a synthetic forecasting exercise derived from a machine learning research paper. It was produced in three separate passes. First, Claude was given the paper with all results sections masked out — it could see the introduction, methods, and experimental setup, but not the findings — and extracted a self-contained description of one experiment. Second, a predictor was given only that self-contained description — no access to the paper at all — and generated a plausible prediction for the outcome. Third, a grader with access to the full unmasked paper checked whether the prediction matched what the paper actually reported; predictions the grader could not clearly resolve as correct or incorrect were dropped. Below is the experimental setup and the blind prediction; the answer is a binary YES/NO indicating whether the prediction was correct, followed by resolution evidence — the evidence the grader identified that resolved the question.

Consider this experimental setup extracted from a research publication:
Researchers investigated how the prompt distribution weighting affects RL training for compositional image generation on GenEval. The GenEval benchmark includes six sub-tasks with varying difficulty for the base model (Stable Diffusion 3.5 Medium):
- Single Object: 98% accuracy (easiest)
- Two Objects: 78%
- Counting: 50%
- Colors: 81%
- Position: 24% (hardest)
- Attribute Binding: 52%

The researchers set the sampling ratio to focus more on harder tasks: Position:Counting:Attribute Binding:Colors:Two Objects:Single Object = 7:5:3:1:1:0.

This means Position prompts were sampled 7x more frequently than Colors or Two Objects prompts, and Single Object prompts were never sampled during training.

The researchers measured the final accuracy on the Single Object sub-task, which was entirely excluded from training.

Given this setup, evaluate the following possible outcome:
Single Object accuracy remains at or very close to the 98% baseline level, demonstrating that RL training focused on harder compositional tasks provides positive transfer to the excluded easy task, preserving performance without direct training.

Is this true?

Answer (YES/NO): YES